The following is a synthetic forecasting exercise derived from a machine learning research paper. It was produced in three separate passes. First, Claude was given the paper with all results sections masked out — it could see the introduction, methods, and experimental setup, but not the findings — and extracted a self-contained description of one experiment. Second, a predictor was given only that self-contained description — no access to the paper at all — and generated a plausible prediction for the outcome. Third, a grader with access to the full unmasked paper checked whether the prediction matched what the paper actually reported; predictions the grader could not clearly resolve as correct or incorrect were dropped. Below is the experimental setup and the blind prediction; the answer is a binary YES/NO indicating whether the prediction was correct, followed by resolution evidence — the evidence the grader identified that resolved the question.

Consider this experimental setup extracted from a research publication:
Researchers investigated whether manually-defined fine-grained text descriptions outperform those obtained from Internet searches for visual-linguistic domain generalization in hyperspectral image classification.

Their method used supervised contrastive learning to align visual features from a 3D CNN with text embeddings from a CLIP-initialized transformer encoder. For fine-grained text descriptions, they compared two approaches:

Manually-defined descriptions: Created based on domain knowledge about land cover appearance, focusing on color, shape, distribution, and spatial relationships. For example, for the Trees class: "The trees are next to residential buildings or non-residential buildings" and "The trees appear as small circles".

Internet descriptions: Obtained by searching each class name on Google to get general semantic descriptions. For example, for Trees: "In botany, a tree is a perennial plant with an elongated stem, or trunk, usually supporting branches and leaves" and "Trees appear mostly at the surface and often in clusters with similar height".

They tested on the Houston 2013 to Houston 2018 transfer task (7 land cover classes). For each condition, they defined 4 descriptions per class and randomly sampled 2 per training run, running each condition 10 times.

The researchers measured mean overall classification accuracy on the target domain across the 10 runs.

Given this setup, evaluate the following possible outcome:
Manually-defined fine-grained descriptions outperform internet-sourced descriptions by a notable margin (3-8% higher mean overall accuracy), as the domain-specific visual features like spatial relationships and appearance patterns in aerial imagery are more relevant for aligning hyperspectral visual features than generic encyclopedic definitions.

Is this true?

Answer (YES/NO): NO